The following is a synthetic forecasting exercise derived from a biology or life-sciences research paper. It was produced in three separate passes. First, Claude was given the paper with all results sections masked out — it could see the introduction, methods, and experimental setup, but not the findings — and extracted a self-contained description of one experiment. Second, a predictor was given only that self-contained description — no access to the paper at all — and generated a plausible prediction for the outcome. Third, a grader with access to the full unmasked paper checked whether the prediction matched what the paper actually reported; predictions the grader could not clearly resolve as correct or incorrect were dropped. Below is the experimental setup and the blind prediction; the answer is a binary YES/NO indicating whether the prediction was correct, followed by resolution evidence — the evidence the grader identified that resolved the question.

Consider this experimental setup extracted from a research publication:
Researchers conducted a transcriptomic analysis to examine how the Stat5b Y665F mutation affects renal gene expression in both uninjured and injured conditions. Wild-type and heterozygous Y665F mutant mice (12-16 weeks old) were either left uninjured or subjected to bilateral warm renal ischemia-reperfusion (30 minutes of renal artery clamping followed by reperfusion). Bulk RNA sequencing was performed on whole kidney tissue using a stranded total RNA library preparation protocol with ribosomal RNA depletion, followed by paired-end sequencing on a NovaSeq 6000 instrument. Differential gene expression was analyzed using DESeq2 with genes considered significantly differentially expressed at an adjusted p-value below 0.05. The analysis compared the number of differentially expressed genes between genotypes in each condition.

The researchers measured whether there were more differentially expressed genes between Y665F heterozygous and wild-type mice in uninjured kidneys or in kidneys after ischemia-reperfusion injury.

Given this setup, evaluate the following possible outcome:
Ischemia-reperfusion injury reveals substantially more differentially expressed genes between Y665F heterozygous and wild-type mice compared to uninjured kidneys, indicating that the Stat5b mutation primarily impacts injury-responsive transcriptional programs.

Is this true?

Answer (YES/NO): YES